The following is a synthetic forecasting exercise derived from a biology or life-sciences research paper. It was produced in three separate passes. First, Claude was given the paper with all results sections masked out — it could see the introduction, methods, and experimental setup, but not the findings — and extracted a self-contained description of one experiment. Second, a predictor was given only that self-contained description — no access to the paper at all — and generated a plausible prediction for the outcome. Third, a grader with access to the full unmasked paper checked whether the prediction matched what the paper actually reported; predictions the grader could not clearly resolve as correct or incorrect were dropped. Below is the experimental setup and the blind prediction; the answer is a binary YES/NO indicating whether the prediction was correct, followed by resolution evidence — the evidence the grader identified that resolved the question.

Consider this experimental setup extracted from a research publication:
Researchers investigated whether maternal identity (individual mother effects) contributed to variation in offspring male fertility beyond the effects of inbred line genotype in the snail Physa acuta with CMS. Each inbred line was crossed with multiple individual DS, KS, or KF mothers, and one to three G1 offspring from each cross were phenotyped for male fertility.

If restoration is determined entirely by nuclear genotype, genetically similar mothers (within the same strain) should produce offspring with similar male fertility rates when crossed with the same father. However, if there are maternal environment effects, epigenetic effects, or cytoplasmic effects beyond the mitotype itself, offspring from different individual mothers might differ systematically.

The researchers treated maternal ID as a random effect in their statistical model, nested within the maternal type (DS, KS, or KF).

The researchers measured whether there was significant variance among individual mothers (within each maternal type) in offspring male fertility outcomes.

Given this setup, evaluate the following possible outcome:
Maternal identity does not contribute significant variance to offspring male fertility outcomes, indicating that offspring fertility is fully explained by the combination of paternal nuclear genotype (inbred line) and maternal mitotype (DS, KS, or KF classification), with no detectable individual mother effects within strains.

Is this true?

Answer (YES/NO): NO